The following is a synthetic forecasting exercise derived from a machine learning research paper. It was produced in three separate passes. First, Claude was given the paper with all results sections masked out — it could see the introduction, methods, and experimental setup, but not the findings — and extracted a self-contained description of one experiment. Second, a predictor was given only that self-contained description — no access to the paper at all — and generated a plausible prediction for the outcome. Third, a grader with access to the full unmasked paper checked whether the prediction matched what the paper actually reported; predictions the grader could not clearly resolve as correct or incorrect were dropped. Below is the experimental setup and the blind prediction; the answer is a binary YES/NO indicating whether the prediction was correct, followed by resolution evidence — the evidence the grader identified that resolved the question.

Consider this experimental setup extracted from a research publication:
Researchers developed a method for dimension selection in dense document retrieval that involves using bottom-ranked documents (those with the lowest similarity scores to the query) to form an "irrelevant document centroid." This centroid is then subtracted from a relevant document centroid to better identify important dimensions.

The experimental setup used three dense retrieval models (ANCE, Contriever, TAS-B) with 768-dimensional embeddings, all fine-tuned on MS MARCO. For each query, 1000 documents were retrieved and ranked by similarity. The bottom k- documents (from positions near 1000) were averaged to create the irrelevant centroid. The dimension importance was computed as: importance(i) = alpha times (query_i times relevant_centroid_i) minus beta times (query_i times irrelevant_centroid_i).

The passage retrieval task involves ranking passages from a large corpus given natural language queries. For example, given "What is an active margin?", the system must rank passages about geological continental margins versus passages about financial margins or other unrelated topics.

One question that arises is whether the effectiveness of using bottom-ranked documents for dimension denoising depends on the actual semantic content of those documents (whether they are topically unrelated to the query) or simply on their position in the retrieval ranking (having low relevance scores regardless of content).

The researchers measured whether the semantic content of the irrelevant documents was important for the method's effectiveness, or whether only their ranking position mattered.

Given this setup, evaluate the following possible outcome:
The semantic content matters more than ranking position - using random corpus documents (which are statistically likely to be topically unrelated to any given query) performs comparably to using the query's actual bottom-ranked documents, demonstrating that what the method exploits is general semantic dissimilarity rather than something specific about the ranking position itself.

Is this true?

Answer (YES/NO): NO